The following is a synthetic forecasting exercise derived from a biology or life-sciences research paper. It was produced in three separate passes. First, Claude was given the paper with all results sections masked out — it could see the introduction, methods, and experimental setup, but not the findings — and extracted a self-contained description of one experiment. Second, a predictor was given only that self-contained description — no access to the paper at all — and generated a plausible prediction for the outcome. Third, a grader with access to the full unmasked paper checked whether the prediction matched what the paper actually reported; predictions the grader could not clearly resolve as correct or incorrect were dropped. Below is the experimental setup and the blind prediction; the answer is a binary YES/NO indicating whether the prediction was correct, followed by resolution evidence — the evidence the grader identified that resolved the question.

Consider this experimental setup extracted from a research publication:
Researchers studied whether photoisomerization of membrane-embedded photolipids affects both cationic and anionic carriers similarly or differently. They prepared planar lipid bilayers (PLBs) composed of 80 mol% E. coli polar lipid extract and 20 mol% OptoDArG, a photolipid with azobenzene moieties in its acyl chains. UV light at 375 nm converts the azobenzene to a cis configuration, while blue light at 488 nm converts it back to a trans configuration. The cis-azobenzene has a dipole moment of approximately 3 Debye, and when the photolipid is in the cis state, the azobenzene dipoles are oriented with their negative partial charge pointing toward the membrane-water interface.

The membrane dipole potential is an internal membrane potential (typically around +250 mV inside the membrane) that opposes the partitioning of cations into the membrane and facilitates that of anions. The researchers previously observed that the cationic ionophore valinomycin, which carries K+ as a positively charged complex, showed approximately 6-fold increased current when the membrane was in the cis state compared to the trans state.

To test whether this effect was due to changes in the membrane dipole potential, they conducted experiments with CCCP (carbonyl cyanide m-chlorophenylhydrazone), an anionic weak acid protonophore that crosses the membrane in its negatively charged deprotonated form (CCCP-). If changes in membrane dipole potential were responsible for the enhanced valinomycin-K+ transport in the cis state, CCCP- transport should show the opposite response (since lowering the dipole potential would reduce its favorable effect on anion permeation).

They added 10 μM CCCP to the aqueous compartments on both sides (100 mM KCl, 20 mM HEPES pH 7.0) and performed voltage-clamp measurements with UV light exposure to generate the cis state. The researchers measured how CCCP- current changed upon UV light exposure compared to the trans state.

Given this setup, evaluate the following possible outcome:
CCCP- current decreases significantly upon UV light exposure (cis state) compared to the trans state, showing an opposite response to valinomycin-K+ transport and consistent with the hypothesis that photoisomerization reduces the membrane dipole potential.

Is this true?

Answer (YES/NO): NO